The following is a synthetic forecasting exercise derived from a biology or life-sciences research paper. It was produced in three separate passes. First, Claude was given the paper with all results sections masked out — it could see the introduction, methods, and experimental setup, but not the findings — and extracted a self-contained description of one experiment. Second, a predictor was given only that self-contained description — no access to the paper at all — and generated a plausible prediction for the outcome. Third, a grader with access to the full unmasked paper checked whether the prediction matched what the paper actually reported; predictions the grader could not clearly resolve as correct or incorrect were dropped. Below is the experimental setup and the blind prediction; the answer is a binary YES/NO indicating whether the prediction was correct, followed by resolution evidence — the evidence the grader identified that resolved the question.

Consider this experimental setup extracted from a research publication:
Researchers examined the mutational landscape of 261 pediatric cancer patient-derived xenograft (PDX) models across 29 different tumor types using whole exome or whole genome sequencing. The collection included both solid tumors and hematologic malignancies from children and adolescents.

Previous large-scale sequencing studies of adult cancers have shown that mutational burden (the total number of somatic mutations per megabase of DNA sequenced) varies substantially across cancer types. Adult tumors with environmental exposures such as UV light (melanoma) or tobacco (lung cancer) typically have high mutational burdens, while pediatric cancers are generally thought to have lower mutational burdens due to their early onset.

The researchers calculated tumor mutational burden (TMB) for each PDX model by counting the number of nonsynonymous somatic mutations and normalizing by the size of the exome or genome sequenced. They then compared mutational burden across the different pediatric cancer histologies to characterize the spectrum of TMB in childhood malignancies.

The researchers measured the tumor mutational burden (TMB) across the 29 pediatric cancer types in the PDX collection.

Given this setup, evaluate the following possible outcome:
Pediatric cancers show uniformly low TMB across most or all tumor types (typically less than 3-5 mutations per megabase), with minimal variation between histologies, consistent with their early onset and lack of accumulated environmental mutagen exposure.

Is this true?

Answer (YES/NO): NO